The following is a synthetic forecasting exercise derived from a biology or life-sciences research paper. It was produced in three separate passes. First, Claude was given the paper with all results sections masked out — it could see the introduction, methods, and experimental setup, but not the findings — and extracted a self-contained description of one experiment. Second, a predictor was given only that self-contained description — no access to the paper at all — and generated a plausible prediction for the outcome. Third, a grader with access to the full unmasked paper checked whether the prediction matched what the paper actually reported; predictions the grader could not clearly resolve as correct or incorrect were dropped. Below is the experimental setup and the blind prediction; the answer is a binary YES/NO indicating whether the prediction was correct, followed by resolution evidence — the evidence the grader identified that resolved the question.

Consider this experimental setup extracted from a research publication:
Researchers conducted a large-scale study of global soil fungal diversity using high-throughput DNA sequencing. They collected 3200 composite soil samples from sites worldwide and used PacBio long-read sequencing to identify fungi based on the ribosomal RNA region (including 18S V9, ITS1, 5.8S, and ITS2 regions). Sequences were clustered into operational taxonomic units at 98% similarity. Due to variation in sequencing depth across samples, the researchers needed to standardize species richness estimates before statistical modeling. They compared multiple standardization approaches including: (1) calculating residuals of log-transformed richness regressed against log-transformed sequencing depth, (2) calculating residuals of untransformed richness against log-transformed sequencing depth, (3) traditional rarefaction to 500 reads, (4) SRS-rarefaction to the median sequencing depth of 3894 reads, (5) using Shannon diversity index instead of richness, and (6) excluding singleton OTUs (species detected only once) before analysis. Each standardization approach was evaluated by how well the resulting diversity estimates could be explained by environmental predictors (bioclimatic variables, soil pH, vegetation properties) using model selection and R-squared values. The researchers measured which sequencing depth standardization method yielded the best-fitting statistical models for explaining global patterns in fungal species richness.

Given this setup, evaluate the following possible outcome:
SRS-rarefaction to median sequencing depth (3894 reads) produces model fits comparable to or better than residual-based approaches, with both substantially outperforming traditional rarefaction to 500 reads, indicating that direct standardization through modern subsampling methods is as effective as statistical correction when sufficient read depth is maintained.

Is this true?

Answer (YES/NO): NO